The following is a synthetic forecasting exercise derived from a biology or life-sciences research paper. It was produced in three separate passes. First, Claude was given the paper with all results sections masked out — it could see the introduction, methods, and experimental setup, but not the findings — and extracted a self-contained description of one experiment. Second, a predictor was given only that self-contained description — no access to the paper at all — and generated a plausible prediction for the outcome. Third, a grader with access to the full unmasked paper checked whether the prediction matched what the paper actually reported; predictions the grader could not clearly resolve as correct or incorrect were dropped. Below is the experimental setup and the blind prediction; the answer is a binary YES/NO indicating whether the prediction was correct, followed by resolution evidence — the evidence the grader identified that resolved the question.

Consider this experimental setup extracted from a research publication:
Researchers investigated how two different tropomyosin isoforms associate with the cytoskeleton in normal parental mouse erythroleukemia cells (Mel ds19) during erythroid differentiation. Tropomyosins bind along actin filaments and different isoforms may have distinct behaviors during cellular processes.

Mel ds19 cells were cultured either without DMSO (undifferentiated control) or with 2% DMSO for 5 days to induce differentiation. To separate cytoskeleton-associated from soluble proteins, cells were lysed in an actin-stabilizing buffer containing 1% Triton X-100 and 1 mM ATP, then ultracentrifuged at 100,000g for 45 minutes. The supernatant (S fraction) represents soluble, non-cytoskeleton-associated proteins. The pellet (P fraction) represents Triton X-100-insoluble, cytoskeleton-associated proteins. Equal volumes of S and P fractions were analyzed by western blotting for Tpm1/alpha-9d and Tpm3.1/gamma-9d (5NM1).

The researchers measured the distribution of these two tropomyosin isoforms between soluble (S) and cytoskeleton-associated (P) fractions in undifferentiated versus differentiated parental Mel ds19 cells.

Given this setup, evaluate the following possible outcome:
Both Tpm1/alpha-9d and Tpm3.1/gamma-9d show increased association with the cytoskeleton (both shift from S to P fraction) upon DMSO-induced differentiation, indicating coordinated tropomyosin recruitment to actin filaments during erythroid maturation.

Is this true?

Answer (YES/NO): NO